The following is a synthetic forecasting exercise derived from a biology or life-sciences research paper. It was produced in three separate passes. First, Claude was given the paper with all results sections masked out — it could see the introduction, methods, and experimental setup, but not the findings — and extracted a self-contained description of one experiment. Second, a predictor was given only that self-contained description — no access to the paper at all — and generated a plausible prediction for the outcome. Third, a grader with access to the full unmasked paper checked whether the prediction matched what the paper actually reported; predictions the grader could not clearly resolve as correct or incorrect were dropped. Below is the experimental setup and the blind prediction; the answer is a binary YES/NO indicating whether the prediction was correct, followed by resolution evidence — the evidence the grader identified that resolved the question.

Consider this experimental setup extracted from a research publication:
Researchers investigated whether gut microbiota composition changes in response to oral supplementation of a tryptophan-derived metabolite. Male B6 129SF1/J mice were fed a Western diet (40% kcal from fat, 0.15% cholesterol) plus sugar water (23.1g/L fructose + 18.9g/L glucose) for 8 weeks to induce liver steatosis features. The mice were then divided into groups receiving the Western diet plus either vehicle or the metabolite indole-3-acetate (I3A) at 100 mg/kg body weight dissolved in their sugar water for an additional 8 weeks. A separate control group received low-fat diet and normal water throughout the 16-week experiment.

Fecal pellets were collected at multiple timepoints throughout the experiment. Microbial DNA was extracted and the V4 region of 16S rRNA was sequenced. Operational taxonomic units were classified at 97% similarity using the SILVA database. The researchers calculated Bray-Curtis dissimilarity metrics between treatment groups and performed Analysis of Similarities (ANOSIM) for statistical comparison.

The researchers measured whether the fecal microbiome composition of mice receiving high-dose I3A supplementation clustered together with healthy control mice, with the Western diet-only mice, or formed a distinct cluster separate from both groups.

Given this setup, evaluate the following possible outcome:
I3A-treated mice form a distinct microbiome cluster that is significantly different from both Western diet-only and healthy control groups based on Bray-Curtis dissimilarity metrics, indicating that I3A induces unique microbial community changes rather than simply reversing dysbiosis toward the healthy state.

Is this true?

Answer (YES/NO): NO